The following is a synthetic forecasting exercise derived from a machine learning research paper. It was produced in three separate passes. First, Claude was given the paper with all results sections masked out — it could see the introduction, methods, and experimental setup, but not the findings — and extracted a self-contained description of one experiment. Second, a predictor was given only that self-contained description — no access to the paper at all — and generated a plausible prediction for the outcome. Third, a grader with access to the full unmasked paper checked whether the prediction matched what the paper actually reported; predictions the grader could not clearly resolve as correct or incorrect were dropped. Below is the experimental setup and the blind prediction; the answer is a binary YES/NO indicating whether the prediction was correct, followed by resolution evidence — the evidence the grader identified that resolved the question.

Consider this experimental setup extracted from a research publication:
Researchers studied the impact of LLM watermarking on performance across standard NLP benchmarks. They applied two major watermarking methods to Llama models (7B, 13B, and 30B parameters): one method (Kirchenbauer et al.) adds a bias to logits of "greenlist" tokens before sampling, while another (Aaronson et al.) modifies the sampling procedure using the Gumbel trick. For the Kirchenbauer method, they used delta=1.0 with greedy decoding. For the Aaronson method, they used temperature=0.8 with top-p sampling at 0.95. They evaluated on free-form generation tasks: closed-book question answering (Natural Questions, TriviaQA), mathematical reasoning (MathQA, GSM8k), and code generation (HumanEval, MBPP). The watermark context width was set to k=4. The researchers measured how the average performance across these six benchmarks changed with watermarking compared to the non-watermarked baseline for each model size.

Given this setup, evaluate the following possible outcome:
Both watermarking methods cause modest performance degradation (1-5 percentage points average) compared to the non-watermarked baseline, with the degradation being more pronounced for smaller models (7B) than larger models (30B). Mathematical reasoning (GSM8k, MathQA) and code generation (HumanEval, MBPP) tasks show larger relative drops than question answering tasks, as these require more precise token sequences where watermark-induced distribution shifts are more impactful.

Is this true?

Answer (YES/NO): NO